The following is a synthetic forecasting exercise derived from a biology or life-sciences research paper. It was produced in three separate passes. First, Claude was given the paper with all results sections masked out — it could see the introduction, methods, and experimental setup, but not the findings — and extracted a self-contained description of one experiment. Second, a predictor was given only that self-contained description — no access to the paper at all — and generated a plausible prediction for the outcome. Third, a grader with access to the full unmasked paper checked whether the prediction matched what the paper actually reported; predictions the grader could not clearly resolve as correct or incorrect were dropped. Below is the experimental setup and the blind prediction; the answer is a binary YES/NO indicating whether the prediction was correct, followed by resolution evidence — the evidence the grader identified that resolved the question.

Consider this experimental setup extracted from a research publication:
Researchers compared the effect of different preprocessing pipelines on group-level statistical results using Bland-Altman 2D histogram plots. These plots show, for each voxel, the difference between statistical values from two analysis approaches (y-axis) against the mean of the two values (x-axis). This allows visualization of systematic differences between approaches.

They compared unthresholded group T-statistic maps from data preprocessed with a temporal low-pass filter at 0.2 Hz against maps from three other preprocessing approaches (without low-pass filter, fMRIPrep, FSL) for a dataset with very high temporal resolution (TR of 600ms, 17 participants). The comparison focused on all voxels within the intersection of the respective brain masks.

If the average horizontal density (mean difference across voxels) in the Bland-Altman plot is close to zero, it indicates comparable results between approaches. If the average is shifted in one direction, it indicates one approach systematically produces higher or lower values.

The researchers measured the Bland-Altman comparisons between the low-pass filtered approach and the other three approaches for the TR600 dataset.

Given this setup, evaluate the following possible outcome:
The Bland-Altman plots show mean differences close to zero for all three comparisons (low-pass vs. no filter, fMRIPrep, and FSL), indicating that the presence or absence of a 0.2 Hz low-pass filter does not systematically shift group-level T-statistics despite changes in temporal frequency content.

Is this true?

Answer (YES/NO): NO